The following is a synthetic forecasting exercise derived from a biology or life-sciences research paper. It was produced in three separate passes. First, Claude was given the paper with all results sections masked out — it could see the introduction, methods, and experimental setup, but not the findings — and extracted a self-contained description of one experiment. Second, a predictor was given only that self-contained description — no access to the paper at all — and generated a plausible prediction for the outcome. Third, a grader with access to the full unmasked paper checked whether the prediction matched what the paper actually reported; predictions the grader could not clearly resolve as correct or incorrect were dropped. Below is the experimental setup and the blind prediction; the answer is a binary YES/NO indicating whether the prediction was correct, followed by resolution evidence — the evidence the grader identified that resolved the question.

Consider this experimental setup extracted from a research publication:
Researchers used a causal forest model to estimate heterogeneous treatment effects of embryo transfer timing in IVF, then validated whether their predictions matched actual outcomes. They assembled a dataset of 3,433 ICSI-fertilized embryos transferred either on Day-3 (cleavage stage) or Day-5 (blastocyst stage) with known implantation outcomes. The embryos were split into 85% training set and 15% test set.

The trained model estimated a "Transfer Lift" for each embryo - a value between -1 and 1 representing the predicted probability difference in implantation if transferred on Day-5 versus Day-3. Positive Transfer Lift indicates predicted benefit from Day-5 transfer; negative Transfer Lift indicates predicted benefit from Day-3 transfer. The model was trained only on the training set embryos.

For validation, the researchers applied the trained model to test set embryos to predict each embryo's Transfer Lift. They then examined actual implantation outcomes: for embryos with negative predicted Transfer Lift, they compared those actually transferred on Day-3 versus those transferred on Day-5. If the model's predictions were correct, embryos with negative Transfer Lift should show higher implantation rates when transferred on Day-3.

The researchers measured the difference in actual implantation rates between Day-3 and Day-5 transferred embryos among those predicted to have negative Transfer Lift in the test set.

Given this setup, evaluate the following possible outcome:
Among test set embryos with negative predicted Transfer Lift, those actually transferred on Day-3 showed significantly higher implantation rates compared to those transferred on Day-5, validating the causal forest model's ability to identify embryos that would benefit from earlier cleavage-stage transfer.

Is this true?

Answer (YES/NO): YES